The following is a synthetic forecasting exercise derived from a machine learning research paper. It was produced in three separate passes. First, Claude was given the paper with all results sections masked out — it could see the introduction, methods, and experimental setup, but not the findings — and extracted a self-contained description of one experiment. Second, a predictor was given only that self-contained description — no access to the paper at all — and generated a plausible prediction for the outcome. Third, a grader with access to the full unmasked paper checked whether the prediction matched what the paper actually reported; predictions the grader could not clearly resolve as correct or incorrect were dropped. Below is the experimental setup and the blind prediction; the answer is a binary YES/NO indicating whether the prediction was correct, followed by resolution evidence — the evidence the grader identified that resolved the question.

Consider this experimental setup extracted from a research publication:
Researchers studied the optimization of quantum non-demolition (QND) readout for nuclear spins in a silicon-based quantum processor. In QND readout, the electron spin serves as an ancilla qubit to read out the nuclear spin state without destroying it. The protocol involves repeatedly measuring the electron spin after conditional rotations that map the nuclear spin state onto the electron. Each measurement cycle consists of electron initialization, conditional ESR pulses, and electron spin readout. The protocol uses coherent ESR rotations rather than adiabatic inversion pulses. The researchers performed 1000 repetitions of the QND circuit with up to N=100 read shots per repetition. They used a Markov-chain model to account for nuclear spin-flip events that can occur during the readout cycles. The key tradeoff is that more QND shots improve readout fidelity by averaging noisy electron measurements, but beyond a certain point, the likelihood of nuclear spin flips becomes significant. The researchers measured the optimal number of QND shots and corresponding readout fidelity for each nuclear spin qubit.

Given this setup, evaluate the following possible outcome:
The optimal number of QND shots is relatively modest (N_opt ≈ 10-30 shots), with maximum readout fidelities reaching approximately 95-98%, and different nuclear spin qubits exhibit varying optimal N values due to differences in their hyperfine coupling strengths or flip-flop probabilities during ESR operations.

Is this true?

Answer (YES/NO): NO